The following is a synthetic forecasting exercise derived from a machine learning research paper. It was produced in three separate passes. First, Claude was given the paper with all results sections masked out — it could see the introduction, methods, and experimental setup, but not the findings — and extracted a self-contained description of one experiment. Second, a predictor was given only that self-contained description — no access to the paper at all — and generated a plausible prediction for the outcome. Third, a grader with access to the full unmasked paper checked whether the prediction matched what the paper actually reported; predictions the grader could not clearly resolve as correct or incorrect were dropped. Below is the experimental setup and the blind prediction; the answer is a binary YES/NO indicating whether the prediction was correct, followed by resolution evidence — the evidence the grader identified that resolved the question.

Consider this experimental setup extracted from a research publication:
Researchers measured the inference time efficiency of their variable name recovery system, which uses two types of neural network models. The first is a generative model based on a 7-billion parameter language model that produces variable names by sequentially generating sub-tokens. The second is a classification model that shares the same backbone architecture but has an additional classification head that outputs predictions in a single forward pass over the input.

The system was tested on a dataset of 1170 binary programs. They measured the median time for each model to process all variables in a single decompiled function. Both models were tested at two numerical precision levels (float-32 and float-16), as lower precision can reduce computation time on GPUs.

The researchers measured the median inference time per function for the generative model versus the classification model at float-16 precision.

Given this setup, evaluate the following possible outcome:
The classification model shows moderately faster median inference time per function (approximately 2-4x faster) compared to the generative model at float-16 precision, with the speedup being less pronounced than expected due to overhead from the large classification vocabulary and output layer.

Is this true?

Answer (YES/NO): NO